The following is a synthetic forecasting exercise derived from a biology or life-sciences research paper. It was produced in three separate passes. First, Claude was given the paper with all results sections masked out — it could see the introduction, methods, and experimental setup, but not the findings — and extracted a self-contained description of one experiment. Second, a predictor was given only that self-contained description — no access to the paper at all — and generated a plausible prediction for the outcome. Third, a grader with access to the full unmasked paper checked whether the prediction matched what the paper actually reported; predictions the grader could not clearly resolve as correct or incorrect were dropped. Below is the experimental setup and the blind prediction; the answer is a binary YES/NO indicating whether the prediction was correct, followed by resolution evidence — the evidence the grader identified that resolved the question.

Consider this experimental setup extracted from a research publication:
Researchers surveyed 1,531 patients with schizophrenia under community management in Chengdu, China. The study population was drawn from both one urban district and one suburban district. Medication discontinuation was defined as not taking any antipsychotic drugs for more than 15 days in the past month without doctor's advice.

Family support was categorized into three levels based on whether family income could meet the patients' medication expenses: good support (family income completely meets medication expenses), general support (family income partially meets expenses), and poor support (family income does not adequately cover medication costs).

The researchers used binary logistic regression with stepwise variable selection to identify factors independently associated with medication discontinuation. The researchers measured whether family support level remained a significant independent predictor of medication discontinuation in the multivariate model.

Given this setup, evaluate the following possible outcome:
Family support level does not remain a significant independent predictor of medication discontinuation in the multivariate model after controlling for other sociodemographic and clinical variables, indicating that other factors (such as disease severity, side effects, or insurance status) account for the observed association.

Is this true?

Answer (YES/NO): YES